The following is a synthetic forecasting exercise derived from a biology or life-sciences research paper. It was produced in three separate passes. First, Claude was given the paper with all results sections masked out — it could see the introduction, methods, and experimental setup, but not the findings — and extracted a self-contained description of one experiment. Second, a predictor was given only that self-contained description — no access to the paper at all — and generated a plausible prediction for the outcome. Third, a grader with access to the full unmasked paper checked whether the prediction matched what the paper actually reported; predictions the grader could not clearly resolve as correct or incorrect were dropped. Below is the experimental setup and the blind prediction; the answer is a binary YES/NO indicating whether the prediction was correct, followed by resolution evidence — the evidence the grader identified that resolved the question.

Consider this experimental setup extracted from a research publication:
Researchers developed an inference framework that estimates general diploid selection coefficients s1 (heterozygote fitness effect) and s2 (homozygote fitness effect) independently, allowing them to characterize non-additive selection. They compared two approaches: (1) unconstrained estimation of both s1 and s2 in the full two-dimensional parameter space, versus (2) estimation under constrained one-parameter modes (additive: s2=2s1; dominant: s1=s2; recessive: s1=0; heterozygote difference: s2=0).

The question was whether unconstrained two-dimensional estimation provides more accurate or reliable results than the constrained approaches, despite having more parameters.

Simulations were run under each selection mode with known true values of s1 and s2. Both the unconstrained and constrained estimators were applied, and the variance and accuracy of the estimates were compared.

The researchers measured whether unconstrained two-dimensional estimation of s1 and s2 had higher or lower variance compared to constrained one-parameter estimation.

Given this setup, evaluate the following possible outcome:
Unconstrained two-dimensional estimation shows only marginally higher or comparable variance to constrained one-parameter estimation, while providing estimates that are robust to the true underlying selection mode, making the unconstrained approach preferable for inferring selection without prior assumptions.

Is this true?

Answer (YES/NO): NO